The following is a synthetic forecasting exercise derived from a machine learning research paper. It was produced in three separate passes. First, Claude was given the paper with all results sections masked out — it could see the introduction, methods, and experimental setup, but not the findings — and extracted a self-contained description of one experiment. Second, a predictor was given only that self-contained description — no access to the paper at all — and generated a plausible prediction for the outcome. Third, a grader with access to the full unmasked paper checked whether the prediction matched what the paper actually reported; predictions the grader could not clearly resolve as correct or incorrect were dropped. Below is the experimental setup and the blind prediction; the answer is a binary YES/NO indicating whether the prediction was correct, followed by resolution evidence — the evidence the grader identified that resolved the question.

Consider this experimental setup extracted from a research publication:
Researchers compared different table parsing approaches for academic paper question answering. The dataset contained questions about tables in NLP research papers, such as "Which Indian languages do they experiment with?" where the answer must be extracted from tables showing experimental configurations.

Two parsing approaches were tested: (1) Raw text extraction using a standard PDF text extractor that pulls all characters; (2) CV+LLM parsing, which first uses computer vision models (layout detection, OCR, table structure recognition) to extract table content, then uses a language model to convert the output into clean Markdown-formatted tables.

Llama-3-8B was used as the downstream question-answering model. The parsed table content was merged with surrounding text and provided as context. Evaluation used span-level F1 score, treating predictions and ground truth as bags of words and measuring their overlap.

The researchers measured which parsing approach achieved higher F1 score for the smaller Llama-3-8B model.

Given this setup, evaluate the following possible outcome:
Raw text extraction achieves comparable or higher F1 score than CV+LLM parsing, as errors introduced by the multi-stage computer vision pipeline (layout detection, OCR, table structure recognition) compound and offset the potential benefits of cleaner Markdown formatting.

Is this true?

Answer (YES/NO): YES